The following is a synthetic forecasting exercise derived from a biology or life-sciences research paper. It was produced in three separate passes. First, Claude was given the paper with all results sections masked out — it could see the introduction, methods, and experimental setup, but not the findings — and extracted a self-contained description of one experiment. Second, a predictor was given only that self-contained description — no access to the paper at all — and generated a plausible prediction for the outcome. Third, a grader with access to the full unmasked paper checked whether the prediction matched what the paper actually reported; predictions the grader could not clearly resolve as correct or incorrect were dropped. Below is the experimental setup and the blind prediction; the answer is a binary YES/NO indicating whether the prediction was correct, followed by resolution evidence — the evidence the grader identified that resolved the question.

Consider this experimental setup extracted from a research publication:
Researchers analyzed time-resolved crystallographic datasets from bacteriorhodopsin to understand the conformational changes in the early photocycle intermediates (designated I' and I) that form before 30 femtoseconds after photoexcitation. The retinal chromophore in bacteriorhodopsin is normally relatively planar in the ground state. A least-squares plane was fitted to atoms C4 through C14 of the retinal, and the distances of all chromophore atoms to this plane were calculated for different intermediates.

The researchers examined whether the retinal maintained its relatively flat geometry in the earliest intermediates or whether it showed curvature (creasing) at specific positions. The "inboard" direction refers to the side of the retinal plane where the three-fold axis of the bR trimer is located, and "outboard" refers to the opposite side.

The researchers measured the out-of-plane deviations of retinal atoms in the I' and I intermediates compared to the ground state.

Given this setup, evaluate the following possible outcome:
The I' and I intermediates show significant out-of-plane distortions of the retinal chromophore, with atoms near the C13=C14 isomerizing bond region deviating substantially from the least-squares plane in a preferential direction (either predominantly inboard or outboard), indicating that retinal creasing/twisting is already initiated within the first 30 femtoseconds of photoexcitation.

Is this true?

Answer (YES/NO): NO